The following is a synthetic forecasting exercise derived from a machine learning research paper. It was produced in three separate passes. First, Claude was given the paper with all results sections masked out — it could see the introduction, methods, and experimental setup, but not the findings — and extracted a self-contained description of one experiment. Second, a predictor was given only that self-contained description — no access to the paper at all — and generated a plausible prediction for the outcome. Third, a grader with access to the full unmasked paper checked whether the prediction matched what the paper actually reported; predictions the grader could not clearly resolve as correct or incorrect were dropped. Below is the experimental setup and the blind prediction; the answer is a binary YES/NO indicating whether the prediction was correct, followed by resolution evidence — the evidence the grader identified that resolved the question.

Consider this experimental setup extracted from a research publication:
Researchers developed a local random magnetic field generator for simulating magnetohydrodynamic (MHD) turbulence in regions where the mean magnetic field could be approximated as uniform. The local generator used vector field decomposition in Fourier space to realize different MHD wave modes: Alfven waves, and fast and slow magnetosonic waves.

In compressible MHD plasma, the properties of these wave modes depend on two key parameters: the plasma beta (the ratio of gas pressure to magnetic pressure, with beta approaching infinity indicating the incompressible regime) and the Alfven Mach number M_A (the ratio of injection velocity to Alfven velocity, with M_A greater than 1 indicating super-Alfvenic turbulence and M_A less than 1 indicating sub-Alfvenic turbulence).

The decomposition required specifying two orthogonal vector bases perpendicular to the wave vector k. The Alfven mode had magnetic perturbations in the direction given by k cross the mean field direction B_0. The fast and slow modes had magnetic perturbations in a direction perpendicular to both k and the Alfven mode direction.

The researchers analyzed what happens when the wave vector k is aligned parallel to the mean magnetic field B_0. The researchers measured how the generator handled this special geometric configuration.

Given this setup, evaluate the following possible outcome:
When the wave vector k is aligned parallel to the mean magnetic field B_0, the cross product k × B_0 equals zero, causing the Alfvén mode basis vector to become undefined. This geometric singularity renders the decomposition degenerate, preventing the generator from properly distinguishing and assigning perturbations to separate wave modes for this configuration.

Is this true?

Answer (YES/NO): NO